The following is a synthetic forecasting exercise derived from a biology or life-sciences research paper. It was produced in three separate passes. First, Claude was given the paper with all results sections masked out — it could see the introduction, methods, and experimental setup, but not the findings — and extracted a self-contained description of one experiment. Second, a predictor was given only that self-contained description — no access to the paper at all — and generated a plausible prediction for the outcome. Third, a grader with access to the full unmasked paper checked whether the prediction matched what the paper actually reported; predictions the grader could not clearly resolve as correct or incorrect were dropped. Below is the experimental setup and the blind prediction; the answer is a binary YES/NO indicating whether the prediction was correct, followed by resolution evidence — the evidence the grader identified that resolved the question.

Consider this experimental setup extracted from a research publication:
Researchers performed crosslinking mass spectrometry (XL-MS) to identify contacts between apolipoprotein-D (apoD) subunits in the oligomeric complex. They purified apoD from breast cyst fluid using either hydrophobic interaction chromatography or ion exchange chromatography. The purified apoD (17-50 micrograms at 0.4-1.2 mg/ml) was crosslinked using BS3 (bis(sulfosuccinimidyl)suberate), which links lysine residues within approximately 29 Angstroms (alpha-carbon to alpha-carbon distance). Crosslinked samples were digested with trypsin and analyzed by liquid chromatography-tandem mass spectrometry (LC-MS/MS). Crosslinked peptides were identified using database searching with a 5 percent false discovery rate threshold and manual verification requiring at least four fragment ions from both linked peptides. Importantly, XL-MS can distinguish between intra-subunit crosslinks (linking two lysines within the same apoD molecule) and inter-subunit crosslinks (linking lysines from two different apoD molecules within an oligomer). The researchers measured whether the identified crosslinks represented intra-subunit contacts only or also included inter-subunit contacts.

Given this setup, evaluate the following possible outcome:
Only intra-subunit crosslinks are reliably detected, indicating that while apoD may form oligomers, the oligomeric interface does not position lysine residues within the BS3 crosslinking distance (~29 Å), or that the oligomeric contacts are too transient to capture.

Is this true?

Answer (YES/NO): NO